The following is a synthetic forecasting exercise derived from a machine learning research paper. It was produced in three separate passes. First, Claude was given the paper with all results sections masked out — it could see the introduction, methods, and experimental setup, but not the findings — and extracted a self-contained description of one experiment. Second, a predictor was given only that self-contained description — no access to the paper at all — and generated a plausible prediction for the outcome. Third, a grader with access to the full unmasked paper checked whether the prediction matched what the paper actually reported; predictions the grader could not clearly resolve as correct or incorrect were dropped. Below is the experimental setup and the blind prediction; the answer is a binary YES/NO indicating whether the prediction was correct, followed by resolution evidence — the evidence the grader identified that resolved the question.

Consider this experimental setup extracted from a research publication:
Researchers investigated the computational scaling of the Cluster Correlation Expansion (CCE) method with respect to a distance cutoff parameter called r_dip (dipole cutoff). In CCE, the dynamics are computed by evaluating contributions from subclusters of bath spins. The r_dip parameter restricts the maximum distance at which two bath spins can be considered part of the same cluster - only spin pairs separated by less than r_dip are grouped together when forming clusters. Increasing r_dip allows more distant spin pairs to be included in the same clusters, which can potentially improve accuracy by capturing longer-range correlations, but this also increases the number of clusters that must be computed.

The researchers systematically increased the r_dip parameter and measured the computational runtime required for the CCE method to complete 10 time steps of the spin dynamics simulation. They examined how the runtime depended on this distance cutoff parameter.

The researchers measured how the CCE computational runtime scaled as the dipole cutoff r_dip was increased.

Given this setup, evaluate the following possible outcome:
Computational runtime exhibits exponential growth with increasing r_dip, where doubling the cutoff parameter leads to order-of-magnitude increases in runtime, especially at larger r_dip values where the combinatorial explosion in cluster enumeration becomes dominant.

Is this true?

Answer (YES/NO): YES